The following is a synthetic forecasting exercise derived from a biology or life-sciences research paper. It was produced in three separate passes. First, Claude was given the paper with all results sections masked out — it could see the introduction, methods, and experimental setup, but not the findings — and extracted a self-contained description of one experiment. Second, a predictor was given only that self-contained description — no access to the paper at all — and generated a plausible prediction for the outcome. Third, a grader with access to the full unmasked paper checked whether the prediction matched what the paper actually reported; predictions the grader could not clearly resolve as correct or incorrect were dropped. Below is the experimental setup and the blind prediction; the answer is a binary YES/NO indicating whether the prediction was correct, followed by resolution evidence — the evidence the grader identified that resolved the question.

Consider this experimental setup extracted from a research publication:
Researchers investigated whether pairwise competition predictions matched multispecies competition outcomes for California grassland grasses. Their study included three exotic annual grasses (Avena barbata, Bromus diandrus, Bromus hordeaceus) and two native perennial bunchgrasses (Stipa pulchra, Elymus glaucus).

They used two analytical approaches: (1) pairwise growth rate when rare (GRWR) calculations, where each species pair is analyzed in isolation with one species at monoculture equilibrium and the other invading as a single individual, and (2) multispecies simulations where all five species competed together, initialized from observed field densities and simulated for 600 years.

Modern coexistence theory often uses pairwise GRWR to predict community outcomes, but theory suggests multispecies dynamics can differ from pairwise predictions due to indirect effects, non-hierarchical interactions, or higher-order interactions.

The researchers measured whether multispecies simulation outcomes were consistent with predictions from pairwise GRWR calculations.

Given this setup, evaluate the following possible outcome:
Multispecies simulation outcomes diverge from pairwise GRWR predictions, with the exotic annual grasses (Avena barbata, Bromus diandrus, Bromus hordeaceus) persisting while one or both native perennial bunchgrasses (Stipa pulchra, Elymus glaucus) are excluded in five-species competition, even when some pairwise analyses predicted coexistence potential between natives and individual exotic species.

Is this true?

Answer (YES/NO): NO